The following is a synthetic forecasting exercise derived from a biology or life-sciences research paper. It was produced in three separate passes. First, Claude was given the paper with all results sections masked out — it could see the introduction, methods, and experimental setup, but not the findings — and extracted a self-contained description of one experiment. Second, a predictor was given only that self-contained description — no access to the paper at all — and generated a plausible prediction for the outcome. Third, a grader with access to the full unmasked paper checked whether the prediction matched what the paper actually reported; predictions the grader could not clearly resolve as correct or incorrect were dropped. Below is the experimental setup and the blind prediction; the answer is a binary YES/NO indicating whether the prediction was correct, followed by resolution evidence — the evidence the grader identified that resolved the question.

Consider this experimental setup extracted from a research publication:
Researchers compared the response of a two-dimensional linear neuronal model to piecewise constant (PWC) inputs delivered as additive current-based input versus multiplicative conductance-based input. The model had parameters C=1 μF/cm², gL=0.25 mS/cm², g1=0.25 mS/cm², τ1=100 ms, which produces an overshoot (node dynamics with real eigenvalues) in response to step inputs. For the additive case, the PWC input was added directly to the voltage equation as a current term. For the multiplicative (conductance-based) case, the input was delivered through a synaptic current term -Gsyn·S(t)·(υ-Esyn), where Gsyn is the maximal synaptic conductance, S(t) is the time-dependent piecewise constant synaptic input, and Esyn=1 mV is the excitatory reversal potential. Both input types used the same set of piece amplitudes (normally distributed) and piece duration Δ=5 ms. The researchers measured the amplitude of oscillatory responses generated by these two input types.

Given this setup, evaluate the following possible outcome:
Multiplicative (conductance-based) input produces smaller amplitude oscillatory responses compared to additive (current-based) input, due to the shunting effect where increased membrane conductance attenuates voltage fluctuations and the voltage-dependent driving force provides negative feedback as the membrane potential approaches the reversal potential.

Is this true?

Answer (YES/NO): YES